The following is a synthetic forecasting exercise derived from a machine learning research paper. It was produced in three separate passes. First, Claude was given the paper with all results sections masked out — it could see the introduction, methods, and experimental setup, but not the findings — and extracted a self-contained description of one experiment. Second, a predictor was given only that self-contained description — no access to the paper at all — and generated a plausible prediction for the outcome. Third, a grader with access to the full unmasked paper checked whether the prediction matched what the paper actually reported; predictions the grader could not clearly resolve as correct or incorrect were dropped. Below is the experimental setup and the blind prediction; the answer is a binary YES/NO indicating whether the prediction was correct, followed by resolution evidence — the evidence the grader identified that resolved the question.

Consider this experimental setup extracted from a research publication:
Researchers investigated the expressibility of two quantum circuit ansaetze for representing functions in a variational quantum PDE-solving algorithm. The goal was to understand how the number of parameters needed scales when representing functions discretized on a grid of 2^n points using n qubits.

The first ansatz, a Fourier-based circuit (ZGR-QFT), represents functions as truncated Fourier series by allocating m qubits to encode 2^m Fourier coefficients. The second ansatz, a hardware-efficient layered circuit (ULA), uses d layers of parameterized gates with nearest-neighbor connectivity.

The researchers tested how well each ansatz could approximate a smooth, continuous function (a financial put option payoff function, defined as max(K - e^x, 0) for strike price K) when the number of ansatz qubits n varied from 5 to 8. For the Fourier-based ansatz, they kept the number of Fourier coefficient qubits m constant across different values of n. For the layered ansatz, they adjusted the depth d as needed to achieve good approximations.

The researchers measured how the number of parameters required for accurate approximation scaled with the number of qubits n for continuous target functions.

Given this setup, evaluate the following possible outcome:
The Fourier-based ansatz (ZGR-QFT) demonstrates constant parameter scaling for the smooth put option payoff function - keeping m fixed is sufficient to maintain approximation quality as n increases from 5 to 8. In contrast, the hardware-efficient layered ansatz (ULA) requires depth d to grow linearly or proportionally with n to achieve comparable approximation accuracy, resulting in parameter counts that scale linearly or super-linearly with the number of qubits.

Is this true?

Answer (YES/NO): YES